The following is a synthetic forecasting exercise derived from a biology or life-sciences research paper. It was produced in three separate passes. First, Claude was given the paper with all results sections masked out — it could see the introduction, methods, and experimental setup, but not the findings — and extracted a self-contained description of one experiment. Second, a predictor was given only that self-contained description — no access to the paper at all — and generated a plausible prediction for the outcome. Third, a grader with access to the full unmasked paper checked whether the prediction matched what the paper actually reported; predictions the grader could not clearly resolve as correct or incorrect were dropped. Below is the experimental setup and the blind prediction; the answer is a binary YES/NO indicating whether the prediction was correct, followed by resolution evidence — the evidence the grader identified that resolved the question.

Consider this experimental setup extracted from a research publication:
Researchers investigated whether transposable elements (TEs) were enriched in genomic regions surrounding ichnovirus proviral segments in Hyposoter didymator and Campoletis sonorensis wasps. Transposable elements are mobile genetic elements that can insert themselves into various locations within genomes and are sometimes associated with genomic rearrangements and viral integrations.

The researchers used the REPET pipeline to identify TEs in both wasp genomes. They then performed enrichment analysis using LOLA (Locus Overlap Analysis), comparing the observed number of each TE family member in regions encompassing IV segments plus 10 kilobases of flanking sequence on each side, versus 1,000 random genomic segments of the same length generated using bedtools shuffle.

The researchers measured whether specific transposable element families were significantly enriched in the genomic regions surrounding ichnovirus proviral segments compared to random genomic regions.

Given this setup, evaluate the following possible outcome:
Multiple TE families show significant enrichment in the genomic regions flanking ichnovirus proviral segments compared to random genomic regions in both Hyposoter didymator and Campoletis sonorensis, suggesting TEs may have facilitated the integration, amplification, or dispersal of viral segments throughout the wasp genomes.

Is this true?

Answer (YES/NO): NO